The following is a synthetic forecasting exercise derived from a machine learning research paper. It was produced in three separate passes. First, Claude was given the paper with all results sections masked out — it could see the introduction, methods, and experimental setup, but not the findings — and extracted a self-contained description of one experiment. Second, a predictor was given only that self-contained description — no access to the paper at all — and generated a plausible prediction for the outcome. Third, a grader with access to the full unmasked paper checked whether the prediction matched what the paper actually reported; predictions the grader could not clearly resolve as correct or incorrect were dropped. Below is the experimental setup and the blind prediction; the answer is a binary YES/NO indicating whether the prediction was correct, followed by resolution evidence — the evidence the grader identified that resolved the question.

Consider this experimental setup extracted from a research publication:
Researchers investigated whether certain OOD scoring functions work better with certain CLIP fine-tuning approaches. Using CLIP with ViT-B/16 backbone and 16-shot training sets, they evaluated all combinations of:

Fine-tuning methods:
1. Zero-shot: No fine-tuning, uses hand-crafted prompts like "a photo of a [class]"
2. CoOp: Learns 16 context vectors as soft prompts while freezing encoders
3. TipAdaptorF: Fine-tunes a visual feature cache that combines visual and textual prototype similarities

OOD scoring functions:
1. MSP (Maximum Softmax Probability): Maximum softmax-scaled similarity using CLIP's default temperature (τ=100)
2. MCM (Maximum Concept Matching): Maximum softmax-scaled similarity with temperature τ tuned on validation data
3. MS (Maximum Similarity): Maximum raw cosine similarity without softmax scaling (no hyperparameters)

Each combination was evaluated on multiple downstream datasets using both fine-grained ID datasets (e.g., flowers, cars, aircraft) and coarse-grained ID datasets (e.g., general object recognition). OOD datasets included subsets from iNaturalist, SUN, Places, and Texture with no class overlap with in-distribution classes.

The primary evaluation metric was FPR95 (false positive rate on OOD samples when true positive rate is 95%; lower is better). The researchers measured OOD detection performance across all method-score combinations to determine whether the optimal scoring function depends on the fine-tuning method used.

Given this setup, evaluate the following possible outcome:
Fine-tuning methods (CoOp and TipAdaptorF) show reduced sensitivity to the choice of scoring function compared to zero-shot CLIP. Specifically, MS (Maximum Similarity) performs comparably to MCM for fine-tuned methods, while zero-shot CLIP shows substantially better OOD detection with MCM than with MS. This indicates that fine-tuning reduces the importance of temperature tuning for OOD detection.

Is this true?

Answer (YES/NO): NO